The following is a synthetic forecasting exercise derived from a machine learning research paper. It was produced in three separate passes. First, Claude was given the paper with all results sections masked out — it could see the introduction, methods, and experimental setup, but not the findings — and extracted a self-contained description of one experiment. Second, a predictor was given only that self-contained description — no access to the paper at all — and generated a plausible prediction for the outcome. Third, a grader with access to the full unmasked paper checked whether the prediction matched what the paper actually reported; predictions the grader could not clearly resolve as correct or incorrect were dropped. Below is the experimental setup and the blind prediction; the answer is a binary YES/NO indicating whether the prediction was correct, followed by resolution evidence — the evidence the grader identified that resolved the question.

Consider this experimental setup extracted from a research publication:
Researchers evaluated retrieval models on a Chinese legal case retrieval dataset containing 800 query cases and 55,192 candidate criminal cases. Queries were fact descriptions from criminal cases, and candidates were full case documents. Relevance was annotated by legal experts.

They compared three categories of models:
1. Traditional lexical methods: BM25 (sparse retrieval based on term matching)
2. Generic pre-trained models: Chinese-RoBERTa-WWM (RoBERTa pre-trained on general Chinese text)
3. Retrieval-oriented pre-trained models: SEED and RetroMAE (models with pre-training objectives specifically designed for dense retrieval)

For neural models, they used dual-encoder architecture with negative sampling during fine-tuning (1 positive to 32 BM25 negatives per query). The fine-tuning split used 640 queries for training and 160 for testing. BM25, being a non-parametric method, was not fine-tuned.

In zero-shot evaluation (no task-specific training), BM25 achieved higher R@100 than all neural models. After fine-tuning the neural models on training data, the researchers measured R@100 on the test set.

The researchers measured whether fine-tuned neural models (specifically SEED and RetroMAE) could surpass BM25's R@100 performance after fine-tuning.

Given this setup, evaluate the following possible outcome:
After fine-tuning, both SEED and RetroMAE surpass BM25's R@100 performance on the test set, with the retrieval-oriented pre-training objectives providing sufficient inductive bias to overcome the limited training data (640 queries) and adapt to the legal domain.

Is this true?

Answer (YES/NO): NO